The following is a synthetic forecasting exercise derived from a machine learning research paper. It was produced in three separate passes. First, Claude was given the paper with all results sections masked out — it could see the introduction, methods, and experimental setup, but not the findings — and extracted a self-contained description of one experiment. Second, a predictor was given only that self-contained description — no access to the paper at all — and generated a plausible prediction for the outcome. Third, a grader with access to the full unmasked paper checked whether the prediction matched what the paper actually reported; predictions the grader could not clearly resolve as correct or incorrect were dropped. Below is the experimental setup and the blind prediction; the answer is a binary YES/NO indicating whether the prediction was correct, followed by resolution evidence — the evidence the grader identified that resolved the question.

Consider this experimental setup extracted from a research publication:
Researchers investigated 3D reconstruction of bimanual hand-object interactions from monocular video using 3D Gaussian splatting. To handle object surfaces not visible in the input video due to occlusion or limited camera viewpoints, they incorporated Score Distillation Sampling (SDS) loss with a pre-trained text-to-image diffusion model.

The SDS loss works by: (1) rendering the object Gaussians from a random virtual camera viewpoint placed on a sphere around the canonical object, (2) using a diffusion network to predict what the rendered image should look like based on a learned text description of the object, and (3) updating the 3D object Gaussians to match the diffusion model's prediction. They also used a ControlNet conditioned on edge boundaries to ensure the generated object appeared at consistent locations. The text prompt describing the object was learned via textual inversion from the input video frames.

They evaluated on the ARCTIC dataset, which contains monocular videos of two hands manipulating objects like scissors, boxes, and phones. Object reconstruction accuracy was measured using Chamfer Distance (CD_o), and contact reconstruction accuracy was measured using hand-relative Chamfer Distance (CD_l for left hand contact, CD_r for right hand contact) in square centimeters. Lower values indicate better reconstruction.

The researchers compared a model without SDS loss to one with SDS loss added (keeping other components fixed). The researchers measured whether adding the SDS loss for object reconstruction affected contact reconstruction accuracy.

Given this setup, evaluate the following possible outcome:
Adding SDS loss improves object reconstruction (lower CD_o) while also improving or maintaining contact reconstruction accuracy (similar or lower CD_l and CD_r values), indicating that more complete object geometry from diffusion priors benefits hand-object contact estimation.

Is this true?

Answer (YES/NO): YES